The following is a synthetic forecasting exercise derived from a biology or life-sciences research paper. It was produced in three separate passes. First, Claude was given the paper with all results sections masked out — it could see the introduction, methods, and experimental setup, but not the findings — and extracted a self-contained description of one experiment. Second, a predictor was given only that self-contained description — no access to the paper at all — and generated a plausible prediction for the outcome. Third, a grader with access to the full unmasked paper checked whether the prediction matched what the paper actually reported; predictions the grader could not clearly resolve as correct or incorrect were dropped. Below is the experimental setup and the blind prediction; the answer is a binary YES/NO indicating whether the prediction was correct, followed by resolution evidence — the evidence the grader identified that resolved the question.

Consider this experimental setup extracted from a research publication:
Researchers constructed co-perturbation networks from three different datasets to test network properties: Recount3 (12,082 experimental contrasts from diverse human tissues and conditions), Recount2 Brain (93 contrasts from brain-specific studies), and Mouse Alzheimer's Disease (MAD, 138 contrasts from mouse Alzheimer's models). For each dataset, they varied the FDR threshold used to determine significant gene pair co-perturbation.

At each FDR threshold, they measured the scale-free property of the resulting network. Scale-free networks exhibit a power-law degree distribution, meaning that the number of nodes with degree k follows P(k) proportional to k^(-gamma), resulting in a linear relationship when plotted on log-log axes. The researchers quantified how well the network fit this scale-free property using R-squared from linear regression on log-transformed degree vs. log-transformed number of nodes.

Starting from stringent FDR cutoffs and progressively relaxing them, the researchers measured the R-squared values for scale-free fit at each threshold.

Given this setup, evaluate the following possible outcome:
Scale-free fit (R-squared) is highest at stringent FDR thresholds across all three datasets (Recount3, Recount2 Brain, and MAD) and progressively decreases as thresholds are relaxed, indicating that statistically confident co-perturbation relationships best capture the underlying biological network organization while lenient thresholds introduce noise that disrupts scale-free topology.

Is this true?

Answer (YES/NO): NO